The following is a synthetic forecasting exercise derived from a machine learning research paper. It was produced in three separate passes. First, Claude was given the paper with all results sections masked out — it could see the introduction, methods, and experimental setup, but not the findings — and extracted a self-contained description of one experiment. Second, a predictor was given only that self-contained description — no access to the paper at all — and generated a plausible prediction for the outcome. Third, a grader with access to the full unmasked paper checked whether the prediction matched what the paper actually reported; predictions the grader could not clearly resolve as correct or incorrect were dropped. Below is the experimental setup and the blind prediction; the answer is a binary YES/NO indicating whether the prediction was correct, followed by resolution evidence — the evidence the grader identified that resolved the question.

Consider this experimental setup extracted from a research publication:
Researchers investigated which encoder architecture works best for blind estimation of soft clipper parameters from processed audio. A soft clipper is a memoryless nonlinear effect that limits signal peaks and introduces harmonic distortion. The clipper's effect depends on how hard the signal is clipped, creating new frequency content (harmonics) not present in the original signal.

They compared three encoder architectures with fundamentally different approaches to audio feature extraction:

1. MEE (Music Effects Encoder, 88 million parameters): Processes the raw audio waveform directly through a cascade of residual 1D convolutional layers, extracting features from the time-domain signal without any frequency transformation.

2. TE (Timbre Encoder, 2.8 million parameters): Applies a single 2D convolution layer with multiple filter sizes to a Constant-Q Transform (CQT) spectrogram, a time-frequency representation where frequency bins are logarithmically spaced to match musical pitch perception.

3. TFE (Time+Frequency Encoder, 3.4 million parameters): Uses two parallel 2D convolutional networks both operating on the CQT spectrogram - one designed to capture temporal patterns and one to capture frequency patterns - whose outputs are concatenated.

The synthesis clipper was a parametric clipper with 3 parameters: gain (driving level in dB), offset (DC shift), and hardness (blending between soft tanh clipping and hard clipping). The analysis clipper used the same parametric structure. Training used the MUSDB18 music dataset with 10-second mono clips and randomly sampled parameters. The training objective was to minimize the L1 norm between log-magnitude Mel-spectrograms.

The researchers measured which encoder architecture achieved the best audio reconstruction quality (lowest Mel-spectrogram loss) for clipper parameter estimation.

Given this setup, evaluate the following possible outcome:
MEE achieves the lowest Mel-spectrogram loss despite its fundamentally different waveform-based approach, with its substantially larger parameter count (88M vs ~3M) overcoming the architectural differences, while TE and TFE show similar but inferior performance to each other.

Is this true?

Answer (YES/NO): NO